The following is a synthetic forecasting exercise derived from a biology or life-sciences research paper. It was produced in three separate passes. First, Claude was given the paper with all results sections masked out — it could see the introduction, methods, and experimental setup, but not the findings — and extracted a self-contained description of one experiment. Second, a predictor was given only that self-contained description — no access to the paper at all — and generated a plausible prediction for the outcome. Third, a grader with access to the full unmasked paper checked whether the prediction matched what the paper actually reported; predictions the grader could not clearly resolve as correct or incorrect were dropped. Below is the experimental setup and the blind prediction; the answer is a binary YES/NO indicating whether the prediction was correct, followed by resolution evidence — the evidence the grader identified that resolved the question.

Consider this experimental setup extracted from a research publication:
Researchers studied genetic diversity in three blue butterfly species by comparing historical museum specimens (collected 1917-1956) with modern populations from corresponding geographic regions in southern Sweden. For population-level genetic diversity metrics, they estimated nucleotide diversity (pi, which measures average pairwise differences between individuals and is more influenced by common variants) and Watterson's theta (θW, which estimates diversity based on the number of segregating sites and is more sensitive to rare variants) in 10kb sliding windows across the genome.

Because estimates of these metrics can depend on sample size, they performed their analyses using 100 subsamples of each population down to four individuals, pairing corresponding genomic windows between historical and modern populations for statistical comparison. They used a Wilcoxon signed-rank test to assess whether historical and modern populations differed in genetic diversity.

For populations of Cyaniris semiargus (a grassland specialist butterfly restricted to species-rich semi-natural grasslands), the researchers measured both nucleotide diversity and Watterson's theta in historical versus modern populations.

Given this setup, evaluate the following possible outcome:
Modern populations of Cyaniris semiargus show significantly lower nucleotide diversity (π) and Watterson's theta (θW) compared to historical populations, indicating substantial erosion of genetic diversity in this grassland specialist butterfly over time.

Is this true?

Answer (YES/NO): YES